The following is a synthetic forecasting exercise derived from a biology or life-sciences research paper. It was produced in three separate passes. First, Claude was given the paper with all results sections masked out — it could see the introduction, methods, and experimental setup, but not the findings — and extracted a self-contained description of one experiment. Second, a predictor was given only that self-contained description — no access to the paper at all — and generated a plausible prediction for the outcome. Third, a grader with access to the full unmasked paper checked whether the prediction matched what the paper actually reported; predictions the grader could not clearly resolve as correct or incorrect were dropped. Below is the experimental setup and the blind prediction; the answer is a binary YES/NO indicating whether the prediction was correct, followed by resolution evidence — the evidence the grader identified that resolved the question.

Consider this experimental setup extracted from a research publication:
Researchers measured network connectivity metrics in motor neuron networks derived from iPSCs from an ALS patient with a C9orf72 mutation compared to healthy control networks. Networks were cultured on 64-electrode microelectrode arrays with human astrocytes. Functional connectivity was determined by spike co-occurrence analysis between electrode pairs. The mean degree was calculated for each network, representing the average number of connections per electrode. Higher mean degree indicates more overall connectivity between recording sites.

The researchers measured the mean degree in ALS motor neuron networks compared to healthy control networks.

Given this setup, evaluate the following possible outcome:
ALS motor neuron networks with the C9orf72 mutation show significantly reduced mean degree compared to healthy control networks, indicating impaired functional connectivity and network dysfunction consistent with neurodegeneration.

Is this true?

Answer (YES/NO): NO